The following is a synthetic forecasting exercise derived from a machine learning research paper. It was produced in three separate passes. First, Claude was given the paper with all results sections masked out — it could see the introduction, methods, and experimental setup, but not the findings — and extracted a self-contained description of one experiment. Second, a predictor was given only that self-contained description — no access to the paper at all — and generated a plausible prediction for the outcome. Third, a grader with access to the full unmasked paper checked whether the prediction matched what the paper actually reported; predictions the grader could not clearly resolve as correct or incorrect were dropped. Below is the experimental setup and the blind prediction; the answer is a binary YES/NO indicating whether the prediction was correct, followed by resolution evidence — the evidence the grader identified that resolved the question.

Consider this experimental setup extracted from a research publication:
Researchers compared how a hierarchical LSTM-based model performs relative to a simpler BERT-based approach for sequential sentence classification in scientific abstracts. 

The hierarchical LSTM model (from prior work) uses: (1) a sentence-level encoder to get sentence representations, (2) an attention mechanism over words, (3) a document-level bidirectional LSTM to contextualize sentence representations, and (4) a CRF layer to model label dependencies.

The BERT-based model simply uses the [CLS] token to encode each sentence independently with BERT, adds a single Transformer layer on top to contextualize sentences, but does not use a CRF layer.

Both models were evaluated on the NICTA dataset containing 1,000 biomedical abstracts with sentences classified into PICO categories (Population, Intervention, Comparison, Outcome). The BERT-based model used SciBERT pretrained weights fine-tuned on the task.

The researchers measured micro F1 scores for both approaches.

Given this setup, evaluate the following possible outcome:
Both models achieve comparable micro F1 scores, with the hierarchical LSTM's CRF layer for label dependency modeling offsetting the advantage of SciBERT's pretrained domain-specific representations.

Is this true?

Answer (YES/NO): NO